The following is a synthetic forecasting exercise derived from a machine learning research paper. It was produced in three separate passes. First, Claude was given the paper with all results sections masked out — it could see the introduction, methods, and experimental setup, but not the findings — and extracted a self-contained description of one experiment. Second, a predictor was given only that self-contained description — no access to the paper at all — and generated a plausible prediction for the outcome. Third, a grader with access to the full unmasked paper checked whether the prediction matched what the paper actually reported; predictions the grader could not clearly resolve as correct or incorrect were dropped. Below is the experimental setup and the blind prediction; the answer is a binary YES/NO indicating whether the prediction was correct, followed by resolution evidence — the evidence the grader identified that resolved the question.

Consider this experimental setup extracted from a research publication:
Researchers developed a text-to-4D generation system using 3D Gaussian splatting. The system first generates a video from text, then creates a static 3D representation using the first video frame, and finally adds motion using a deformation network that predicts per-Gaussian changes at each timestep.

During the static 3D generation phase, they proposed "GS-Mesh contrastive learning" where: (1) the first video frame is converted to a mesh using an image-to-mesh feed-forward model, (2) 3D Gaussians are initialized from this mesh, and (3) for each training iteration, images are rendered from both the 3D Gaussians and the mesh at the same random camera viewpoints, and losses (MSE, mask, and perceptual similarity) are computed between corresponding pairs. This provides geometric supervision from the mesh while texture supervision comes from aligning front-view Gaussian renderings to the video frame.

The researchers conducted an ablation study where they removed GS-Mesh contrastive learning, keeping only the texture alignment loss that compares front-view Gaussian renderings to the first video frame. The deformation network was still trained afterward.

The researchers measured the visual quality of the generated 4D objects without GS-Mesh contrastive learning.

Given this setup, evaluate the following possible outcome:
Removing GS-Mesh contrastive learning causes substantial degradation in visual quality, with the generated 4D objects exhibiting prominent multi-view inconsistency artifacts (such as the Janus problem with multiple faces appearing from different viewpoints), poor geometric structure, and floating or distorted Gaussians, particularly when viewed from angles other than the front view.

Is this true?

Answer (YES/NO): NO